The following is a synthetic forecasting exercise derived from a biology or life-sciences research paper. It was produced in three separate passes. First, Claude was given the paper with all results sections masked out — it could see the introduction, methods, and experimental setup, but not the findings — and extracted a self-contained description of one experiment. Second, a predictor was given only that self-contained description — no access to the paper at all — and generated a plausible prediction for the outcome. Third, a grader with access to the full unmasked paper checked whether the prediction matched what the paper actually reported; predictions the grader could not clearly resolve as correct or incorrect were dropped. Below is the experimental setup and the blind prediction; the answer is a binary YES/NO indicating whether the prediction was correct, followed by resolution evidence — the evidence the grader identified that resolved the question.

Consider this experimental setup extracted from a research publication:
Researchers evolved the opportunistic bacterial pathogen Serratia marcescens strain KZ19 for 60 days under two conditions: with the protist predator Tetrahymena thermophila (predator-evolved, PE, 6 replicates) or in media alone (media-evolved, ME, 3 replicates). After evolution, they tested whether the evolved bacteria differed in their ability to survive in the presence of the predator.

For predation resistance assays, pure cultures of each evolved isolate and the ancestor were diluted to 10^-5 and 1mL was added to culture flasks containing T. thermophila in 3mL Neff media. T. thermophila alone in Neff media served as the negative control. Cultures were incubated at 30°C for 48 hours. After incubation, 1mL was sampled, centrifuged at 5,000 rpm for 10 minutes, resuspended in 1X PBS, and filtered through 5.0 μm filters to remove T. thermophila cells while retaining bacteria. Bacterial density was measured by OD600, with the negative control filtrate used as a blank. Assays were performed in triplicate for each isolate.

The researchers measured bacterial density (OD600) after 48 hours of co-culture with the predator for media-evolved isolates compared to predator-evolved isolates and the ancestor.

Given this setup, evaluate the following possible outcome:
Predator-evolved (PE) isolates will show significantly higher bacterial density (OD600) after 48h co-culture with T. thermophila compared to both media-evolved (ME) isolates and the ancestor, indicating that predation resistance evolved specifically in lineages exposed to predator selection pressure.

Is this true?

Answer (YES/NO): NO